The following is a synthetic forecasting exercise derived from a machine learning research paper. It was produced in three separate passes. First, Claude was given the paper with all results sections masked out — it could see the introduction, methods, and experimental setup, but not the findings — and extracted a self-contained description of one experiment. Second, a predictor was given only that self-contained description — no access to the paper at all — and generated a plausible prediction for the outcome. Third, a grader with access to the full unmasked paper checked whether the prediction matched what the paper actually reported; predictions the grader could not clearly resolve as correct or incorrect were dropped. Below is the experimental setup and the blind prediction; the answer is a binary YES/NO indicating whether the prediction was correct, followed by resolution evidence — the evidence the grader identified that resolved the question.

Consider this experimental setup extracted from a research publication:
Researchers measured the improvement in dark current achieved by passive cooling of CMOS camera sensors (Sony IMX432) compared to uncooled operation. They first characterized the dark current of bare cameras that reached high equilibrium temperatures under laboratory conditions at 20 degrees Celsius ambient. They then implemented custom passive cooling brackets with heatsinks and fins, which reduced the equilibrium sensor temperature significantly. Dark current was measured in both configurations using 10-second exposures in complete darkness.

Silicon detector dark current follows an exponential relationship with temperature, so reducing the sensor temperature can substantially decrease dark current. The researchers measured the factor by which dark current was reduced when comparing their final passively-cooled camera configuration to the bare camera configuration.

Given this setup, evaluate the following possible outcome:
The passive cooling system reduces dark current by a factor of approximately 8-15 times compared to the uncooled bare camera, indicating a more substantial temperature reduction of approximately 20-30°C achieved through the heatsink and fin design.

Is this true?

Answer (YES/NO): YES